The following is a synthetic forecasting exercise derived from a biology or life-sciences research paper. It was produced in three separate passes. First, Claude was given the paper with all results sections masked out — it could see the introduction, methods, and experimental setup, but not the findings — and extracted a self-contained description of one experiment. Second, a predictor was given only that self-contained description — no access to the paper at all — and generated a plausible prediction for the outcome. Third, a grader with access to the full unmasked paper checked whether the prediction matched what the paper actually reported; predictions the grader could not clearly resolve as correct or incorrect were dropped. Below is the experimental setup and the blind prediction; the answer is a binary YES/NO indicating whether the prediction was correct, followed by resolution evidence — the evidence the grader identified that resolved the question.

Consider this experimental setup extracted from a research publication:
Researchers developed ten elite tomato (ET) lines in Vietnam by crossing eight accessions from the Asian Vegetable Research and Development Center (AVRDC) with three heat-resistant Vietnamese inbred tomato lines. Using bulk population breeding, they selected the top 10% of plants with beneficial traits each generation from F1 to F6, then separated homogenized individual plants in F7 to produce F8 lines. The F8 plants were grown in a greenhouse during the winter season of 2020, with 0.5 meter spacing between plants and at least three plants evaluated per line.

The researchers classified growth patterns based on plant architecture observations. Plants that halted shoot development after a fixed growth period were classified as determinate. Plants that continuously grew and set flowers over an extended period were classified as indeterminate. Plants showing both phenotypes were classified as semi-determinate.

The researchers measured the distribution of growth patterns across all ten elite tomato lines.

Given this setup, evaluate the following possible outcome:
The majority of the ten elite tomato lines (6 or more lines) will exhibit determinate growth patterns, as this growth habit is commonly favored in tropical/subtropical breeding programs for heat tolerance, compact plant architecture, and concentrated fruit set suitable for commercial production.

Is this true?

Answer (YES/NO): YES